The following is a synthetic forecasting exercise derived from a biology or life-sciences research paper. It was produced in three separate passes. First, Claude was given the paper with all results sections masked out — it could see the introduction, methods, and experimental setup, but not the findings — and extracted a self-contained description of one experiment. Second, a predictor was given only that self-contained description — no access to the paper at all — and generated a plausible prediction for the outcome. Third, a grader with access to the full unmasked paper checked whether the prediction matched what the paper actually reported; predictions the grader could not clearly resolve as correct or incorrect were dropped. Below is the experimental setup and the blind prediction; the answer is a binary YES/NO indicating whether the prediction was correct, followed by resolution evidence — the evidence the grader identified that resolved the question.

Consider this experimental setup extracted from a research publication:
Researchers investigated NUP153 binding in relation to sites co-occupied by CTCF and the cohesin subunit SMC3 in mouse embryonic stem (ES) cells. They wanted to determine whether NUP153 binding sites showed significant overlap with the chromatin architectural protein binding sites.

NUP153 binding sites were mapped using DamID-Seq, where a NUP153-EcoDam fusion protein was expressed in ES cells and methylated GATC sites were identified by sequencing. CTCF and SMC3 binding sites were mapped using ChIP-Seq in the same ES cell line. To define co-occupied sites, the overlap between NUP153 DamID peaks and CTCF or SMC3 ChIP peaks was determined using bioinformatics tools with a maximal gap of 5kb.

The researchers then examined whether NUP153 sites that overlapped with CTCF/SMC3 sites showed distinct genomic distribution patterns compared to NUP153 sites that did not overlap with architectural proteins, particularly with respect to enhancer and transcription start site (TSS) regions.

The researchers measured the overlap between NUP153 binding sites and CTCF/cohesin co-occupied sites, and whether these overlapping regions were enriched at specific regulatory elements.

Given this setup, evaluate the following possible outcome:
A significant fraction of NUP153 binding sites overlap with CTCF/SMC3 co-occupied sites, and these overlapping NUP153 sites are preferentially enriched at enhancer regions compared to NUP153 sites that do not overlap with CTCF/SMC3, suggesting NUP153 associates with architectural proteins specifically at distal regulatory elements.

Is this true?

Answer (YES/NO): NO